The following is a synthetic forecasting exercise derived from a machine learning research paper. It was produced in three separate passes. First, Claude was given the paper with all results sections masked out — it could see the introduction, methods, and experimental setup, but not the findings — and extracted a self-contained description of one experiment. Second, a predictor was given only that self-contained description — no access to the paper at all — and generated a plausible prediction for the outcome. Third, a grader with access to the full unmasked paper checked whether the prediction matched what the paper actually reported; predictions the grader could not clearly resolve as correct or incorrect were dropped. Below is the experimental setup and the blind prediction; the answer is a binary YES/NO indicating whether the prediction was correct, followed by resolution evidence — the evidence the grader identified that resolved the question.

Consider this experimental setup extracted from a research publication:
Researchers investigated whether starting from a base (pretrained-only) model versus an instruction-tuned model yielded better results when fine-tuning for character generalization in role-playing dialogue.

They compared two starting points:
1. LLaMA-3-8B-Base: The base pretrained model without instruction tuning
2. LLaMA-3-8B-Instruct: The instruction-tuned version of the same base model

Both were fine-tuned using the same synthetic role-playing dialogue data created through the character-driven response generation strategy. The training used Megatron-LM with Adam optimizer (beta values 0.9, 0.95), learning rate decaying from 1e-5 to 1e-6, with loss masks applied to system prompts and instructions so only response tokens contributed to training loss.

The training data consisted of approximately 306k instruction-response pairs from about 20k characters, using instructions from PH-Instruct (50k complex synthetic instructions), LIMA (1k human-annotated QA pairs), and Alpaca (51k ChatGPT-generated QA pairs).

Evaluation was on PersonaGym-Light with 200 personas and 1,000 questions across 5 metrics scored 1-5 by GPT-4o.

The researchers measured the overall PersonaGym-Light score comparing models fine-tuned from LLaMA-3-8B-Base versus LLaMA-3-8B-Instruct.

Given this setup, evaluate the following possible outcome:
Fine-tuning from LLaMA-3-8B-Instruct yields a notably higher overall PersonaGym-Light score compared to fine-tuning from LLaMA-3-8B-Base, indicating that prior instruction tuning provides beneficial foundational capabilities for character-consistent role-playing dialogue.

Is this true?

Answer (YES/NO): YES